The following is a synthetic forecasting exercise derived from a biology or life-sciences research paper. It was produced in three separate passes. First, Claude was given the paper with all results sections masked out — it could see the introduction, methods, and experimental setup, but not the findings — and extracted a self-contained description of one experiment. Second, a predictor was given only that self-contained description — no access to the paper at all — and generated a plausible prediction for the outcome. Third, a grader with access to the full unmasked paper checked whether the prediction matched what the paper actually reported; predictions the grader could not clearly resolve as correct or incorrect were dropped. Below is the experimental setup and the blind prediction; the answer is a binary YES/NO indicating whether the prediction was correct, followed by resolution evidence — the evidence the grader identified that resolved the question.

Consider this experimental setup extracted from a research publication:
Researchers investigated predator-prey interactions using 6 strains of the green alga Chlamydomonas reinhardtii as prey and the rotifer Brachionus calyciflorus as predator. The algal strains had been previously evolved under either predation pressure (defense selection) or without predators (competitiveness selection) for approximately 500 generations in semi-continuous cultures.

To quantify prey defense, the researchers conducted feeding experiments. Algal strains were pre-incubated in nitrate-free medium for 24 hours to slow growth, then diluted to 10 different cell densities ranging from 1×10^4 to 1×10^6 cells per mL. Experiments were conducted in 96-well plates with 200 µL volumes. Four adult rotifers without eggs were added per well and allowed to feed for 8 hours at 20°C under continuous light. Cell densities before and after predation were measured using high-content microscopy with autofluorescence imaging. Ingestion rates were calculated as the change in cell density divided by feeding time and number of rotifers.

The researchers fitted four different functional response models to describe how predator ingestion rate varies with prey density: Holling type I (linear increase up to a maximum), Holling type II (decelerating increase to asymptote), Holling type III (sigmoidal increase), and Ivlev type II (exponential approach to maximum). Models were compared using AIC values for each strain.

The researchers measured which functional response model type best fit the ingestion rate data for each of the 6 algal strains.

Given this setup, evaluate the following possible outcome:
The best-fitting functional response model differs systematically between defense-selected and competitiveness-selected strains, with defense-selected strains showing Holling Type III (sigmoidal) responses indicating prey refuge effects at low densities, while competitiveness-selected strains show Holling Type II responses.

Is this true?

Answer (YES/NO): NO